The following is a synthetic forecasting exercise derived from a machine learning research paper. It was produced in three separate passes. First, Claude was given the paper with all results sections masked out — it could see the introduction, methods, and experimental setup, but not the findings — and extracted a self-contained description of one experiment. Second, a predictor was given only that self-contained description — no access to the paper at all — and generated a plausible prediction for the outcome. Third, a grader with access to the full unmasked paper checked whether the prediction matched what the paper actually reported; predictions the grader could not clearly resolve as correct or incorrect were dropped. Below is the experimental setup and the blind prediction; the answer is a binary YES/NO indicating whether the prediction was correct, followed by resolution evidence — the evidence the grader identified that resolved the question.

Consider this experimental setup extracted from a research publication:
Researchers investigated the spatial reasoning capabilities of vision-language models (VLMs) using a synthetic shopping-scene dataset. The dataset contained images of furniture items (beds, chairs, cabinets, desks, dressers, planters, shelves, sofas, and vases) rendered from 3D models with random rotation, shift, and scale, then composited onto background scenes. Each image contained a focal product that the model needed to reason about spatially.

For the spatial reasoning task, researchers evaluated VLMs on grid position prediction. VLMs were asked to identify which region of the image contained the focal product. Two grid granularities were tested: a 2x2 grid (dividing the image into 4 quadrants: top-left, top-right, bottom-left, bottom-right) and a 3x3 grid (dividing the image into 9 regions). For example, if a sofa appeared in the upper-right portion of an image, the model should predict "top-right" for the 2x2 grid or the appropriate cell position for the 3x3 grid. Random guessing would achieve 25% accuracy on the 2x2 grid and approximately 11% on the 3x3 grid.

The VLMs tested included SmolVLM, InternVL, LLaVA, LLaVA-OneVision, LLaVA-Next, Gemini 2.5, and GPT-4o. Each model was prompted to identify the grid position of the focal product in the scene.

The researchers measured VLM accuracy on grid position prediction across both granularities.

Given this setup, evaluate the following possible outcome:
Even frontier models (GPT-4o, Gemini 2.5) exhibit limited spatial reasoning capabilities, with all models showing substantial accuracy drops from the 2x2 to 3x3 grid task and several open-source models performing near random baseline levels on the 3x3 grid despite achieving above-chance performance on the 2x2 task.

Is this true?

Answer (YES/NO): NO